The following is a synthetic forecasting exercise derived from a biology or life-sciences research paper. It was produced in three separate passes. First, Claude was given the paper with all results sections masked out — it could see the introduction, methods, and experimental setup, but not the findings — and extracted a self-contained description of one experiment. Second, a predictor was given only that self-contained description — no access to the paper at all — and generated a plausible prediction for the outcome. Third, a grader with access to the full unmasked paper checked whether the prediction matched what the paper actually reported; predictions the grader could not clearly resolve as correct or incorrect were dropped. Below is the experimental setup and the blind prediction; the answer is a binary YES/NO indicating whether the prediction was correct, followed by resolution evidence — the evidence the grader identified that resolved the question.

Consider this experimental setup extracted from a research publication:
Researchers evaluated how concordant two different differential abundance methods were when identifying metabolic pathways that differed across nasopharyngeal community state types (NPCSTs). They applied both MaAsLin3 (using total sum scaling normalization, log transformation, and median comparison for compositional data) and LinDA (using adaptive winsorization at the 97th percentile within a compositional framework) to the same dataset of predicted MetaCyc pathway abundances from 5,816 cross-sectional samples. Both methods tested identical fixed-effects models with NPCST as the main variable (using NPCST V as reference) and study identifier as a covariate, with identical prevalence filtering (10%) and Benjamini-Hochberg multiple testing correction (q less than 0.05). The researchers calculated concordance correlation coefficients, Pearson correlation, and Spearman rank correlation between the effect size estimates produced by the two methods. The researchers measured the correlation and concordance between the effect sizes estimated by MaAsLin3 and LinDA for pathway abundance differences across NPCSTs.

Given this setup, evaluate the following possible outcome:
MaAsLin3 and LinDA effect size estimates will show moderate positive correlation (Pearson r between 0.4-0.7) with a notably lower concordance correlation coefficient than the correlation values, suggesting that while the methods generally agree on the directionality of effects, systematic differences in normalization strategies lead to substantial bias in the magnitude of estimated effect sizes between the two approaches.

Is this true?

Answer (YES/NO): NO